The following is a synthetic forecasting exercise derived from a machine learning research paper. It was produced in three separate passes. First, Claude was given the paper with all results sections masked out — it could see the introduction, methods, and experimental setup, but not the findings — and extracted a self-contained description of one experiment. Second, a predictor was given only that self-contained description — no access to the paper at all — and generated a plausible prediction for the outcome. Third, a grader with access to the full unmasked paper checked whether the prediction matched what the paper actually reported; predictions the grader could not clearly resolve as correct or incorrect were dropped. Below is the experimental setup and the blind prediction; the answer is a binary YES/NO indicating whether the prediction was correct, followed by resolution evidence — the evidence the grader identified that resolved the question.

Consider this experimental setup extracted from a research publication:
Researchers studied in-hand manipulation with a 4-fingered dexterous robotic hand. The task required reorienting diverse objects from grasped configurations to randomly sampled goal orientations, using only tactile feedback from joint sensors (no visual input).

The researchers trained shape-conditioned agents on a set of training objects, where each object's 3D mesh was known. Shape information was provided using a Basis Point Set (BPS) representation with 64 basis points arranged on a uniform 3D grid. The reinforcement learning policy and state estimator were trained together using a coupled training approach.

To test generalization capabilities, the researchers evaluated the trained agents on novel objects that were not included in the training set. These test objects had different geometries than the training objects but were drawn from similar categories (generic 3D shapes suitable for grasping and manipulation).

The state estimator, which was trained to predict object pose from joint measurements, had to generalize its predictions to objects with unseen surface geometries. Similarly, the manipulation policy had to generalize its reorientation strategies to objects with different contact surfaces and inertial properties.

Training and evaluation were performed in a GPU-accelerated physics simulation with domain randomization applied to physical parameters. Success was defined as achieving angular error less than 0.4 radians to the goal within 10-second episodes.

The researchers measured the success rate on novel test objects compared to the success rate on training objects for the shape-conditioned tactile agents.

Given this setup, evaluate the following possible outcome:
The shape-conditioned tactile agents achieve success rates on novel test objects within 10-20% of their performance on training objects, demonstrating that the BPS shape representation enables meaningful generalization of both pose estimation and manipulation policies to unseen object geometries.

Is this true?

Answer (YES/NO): YES